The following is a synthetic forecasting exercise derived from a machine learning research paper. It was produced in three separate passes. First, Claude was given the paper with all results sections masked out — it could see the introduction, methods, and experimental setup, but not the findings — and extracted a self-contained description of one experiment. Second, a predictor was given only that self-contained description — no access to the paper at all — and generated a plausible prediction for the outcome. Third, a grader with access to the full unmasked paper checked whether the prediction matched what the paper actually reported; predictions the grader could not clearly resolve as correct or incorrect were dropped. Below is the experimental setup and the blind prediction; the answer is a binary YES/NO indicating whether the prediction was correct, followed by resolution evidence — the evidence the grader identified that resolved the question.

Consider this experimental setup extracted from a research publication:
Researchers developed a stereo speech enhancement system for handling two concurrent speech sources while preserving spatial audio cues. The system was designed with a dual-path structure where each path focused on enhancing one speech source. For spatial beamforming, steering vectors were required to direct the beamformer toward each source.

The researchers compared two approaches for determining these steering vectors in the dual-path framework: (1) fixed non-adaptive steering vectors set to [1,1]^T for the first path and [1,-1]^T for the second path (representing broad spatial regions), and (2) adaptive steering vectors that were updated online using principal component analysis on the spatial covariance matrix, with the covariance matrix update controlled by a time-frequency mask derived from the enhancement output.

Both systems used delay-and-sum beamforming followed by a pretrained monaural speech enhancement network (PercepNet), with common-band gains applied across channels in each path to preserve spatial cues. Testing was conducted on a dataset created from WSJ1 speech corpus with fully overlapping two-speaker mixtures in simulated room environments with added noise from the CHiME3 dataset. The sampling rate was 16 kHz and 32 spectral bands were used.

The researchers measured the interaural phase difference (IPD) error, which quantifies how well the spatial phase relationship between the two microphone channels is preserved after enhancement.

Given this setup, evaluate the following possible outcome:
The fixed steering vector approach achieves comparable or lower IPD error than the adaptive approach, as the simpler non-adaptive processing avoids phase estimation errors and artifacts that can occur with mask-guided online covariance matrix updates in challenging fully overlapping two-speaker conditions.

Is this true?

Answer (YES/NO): NO